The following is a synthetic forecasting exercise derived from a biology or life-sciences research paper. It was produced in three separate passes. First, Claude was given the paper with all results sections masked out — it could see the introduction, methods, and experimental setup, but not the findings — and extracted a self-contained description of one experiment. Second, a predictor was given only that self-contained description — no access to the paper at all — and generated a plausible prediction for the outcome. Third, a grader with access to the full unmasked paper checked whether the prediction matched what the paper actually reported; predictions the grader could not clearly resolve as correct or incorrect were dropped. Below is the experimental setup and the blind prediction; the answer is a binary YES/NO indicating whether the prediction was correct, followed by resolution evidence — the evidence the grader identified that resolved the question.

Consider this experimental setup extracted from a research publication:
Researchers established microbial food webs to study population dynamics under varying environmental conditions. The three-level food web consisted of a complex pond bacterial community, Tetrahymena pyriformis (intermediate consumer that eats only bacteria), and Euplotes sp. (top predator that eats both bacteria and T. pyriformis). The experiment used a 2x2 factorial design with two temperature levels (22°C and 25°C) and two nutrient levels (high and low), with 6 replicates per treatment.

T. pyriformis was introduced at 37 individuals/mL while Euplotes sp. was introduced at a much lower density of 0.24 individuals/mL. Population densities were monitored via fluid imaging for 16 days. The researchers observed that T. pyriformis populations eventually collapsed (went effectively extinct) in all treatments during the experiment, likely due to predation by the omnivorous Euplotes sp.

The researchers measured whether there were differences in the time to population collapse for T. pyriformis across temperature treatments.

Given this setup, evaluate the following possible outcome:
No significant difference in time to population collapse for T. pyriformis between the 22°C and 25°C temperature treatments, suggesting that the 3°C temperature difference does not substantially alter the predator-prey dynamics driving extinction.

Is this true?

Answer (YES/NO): NO